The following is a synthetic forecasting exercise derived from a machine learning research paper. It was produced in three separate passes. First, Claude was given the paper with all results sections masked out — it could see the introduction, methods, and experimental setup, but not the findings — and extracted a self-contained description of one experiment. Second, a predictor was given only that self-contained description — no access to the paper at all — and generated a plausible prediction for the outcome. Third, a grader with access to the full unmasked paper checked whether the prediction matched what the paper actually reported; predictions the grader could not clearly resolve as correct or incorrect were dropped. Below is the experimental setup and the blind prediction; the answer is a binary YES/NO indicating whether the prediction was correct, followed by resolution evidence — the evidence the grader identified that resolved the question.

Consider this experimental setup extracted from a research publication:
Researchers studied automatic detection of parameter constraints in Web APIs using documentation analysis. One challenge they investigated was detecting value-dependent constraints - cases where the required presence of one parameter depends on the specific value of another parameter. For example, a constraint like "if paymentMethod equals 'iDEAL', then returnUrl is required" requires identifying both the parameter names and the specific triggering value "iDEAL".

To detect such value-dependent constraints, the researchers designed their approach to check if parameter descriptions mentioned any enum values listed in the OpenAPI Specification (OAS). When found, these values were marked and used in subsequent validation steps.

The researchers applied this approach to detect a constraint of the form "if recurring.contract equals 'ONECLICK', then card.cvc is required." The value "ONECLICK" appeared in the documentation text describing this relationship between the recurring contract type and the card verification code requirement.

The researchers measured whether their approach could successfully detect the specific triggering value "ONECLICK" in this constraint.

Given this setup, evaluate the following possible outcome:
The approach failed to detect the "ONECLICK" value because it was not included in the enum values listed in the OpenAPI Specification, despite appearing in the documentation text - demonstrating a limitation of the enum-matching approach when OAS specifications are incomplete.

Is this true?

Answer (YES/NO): YES